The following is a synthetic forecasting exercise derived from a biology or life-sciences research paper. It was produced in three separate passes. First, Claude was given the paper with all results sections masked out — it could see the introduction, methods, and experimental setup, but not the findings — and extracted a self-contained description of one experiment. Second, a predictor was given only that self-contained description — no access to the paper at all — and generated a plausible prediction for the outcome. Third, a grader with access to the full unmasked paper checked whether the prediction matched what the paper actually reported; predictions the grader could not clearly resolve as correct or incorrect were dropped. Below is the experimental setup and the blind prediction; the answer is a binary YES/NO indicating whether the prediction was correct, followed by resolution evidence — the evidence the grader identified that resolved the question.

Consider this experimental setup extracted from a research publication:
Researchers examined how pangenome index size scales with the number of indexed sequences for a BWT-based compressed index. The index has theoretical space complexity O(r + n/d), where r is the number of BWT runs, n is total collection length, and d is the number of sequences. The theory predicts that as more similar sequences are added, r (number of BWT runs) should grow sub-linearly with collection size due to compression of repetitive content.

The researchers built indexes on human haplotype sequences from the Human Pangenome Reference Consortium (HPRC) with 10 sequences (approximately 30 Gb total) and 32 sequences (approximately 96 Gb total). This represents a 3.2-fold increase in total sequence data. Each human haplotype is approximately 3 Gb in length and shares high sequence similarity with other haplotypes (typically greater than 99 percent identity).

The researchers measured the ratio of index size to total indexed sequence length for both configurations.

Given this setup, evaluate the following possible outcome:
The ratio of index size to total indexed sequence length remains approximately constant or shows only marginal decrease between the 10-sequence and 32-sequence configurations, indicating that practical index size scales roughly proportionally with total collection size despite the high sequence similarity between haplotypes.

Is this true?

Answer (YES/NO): NO